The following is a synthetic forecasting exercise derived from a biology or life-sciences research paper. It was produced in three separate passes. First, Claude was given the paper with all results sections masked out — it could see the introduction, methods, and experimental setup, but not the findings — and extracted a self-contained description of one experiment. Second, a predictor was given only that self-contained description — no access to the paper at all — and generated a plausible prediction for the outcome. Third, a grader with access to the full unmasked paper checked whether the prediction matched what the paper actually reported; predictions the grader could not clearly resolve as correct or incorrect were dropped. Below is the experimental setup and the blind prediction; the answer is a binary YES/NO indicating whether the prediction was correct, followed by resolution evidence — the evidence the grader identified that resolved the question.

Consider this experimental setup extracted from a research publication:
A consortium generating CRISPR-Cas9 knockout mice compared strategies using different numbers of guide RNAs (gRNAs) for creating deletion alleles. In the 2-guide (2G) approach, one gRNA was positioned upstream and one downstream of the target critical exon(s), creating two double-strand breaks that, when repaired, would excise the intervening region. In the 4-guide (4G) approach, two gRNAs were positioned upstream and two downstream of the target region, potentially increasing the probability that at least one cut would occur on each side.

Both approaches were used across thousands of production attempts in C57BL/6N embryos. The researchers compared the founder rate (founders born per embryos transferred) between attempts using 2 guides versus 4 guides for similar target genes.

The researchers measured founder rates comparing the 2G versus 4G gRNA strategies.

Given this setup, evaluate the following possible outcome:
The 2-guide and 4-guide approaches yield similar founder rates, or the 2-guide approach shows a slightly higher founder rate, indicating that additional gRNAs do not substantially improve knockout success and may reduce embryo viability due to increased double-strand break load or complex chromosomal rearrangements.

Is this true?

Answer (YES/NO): YES